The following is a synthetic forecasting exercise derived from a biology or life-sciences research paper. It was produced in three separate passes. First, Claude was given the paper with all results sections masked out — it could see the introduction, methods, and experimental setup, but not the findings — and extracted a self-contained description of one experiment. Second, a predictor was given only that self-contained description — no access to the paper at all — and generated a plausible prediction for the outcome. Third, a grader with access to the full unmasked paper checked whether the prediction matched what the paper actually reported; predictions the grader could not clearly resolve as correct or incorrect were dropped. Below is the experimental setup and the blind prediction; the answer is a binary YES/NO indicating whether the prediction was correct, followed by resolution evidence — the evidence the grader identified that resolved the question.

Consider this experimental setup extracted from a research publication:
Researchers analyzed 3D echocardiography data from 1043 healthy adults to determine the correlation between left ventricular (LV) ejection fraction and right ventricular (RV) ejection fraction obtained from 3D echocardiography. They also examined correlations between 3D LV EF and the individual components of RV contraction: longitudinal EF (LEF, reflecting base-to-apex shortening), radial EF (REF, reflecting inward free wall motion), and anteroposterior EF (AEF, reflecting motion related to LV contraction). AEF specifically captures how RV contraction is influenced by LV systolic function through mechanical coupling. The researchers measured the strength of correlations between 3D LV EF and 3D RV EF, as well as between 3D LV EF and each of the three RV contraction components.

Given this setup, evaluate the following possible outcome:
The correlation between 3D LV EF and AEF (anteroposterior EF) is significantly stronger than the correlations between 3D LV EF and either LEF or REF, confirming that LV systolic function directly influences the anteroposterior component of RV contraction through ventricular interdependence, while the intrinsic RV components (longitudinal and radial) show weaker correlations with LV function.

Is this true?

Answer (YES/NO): NO